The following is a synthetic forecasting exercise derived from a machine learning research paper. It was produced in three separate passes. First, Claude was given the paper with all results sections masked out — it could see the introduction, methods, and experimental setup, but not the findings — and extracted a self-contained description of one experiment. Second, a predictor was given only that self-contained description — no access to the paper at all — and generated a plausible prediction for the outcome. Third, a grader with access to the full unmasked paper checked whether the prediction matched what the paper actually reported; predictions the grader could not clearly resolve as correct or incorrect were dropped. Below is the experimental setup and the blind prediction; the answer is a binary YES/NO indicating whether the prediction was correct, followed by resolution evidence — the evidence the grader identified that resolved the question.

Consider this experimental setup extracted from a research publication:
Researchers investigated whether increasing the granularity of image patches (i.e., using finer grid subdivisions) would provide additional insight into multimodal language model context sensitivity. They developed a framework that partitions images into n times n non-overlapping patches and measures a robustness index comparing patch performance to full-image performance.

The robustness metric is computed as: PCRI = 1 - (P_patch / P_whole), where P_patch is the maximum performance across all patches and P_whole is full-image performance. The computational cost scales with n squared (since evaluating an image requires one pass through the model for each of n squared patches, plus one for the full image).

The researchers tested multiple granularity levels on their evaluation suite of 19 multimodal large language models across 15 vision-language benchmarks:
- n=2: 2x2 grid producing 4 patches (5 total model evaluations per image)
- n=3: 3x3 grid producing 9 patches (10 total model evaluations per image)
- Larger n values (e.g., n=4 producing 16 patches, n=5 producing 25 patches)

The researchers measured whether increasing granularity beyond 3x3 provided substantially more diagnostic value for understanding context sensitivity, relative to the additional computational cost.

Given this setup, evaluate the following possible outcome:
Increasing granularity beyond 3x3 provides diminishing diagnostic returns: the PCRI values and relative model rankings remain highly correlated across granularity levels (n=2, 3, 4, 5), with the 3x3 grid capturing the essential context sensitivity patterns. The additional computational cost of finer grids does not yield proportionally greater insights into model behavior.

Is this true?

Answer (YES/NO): YES